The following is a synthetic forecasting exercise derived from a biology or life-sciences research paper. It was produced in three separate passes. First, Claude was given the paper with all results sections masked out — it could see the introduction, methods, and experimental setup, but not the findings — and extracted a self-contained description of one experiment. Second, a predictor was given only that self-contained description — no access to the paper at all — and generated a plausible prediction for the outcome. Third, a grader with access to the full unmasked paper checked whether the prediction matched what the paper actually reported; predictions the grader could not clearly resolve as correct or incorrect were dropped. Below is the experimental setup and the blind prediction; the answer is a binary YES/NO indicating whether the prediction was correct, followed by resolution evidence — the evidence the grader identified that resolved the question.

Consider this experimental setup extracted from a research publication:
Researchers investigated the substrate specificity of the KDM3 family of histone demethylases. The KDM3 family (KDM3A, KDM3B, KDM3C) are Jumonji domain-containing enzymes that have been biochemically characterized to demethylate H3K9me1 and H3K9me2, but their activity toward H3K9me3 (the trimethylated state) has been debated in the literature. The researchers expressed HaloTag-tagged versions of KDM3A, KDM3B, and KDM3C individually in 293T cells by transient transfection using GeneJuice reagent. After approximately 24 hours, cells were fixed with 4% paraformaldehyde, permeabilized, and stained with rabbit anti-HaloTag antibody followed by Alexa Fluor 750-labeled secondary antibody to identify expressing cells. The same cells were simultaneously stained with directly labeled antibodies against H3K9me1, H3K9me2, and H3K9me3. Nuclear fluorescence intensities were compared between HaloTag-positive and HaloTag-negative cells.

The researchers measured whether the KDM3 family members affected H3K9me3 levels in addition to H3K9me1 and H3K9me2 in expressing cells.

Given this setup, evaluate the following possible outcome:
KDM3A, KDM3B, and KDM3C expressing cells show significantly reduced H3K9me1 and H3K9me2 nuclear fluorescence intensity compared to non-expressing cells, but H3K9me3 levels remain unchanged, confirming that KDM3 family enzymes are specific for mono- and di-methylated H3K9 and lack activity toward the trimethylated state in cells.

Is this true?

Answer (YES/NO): NO